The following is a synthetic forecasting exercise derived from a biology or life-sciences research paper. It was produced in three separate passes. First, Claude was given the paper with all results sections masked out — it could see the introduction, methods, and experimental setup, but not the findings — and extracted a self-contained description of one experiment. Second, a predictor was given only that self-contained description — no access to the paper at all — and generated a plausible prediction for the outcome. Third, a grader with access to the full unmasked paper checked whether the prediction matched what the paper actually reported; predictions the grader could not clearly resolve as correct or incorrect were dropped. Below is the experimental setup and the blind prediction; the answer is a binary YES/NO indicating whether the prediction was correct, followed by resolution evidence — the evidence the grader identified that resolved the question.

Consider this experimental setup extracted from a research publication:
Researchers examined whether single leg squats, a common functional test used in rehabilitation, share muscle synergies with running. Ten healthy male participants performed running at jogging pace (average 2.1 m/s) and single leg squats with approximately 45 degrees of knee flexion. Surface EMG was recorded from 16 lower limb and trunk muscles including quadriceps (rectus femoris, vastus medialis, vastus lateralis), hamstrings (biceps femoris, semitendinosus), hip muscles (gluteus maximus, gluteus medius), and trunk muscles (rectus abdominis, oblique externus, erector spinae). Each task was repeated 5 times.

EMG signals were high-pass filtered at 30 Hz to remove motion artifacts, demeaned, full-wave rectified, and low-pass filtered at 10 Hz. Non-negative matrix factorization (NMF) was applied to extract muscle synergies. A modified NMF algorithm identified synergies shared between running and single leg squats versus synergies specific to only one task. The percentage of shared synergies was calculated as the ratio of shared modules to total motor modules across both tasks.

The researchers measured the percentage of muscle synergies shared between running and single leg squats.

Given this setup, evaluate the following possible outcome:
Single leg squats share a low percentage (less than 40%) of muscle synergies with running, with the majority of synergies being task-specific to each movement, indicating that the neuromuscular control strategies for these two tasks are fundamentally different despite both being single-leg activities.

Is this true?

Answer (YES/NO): YES